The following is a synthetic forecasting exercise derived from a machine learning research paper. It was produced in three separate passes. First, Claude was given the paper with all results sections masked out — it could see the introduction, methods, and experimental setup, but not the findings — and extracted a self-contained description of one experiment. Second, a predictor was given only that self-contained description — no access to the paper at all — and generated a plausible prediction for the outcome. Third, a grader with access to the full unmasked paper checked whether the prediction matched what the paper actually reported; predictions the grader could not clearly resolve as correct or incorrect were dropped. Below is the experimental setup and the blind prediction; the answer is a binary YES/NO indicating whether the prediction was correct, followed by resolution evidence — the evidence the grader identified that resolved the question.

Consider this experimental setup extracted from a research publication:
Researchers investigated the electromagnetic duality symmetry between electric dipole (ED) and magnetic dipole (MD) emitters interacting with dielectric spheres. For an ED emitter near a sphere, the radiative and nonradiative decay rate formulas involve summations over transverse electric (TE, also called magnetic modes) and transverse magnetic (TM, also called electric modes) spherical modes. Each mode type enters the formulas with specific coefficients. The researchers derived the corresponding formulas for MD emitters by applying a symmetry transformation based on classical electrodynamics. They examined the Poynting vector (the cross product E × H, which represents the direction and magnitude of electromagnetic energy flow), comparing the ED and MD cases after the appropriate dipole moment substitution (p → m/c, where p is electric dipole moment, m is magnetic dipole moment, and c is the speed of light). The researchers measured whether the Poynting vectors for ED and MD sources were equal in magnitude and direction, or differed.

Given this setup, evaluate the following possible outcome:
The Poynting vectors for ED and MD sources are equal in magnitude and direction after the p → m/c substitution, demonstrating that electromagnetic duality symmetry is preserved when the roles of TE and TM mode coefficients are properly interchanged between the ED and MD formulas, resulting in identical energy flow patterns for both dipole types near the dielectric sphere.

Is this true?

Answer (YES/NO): YES